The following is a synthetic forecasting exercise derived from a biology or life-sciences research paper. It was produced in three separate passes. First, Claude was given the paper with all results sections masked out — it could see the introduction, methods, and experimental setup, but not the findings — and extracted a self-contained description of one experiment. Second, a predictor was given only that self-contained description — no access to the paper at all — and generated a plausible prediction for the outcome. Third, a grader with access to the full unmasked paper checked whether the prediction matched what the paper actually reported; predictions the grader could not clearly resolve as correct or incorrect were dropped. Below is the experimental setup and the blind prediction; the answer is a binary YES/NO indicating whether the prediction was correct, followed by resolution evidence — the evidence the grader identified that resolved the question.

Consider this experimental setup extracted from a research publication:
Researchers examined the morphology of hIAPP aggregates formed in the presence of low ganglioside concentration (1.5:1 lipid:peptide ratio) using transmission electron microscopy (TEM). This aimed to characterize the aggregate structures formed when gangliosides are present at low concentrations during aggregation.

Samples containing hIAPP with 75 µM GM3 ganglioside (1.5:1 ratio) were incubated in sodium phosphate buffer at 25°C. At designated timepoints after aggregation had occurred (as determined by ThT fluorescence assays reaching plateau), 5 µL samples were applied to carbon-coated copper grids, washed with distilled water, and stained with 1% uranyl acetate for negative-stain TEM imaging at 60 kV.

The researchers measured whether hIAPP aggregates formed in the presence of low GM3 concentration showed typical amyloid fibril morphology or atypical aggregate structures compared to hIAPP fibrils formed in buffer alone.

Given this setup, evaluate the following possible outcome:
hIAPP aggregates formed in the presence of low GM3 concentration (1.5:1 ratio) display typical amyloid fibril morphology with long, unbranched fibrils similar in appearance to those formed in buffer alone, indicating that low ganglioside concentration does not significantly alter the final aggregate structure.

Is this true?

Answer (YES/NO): NO